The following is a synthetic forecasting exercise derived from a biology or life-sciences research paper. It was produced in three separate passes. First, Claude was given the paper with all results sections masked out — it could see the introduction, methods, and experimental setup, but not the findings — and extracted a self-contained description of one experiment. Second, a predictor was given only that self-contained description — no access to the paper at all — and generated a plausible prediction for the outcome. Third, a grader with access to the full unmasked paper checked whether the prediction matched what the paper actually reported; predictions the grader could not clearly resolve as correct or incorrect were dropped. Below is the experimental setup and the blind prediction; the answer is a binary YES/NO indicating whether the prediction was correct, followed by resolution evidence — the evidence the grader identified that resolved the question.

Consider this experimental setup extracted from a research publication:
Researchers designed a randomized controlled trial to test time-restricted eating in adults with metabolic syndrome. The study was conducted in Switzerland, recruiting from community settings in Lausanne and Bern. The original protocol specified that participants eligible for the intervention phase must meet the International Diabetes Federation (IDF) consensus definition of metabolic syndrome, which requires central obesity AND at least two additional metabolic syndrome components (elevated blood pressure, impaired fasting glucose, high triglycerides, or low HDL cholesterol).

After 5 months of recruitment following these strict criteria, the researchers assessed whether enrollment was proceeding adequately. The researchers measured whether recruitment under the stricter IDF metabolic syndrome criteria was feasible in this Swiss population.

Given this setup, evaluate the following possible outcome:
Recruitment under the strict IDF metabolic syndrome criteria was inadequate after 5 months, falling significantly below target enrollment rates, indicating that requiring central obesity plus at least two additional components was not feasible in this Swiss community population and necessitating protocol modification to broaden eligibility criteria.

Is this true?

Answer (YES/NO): YES